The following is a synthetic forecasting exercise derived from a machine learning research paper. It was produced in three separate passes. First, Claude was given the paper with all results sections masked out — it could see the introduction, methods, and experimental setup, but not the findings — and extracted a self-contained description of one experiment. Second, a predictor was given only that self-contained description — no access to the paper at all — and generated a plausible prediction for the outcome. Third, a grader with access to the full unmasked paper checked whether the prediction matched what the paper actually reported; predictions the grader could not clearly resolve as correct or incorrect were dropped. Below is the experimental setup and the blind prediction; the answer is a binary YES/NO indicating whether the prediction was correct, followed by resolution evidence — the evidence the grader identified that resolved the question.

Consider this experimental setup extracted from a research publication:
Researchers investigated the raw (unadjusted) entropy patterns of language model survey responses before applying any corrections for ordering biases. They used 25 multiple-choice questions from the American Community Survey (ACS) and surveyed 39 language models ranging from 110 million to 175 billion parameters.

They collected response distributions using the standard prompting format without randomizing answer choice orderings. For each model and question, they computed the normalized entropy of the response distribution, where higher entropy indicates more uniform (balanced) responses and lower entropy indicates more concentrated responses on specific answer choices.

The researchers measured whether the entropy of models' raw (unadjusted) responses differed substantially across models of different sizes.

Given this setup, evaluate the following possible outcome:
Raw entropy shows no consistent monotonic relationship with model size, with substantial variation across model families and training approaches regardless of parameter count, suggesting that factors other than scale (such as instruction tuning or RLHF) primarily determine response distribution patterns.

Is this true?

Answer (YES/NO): NO